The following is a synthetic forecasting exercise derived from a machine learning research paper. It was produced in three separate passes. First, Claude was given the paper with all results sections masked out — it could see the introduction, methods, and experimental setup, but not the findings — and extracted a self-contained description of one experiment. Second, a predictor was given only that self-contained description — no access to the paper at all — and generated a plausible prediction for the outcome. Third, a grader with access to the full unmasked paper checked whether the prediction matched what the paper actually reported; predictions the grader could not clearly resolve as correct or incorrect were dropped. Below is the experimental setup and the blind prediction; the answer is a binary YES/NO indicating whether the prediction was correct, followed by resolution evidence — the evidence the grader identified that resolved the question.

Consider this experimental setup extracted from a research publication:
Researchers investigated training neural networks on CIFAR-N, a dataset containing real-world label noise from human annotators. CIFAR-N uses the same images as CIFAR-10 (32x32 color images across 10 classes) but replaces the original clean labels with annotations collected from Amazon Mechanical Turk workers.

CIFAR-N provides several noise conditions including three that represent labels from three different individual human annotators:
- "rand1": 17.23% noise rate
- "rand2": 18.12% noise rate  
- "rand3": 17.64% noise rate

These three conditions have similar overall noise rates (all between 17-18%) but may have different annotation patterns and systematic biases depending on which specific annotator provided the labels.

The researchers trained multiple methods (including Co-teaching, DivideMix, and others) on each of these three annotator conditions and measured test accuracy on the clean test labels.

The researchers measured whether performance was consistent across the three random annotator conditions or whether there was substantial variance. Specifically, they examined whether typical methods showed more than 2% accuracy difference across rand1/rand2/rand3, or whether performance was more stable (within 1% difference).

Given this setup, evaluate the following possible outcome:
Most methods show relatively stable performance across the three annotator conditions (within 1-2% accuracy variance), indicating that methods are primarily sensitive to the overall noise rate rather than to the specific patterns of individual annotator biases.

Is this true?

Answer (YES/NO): YES